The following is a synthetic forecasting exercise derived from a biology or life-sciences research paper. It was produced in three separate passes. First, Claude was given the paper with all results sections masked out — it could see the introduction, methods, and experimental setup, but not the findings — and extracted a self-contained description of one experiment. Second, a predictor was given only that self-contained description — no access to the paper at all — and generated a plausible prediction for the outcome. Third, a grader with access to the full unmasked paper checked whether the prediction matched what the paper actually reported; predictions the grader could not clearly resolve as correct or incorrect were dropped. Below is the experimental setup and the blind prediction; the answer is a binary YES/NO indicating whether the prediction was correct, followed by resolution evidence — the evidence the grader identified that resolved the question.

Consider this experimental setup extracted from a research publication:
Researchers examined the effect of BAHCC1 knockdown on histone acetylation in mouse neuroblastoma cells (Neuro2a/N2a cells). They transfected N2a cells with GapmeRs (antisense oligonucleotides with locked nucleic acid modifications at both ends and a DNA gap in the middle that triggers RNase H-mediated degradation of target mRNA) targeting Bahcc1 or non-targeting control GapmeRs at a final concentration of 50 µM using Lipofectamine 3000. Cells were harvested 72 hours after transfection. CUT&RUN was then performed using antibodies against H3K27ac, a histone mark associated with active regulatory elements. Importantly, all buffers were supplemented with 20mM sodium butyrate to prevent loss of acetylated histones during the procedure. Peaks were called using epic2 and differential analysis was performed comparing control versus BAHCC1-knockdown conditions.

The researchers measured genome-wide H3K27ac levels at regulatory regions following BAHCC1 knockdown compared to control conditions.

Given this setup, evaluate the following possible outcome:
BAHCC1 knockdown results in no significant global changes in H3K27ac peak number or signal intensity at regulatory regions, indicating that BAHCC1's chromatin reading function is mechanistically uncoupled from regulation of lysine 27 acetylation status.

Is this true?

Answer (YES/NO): NO